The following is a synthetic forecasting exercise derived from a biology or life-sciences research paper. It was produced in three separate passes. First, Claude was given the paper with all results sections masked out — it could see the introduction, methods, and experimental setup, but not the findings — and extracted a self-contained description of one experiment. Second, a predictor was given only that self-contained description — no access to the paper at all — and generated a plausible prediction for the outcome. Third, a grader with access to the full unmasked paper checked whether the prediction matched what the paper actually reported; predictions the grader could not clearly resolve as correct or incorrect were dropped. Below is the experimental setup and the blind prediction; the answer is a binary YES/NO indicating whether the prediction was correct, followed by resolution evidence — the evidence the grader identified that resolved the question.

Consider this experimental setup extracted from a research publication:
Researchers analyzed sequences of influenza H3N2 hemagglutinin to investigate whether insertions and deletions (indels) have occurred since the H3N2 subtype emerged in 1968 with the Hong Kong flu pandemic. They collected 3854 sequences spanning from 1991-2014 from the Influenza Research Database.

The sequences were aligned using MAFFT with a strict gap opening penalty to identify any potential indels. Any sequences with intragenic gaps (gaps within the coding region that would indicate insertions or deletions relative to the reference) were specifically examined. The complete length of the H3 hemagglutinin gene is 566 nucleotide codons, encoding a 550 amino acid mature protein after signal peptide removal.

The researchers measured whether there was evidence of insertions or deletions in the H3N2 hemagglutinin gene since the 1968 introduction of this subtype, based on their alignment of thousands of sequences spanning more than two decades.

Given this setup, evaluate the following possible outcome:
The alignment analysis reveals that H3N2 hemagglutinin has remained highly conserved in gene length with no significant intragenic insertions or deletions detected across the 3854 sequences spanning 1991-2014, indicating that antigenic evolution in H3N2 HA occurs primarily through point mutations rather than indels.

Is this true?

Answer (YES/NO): YES